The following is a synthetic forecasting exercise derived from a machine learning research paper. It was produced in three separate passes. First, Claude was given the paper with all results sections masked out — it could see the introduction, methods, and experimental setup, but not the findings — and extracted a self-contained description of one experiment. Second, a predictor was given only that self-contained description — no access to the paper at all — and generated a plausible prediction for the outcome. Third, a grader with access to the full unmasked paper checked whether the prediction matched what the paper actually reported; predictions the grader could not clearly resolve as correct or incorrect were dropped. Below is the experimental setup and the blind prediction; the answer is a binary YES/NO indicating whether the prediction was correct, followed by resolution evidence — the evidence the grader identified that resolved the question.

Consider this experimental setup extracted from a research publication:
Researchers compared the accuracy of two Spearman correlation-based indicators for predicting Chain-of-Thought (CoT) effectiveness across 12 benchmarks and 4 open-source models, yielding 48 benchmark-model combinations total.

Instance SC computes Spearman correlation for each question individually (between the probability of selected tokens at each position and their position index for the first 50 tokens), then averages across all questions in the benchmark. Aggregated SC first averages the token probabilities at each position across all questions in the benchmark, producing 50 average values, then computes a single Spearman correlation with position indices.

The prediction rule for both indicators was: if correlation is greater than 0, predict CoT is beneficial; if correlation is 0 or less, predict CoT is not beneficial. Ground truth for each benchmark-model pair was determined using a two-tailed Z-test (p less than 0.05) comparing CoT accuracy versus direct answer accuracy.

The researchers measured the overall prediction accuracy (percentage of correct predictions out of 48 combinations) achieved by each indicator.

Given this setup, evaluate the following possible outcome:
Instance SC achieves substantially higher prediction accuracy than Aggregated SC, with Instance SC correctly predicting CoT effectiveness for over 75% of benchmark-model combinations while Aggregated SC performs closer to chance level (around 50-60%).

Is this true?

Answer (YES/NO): NO